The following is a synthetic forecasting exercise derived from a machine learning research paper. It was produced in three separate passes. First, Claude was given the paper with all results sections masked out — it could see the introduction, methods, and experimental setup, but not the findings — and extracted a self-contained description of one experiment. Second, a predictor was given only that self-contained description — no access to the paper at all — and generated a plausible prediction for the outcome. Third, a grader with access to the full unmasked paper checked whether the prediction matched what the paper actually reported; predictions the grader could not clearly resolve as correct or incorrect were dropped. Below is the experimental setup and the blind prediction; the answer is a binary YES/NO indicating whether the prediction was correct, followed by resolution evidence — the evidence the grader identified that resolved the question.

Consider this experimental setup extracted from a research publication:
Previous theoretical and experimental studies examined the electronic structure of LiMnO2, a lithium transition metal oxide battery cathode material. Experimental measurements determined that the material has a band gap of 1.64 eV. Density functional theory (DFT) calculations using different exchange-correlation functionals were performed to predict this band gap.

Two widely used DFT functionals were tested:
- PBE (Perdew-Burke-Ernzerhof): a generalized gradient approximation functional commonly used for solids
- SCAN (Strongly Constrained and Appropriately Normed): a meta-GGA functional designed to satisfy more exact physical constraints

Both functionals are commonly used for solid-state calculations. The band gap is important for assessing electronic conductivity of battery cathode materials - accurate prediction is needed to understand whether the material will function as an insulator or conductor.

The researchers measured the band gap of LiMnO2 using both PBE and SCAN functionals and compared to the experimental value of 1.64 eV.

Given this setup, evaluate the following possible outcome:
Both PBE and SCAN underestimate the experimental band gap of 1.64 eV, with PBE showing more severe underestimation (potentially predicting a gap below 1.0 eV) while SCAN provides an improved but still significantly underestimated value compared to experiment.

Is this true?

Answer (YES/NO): YES